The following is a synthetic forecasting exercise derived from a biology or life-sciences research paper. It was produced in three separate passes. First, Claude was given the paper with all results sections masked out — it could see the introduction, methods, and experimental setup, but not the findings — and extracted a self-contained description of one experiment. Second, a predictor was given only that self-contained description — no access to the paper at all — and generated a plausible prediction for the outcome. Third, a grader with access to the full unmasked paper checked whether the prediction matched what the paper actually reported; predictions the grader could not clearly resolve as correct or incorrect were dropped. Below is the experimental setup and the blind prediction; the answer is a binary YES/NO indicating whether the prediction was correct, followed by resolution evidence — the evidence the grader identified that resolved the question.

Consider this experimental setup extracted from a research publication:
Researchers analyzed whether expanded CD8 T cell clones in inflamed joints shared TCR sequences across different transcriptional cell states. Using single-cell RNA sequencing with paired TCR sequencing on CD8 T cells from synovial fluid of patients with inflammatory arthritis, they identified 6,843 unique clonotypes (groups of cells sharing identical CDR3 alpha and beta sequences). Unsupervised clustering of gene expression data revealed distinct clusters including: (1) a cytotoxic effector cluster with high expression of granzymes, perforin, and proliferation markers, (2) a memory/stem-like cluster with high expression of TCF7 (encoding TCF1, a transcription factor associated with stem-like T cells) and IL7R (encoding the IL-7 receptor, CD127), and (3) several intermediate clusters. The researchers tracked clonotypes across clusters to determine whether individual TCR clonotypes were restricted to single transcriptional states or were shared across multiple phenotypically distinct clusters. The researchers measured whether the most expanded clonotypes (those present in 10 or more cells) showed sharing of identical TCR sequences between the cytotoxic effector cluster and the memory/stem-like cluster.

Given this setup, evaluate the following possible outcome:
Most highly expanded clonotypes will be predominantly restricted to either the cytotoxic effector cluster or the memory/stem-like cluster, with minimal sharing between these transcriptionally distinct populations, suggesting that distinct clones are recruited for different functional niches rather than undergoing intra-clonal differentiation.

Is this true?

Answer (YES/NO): NO